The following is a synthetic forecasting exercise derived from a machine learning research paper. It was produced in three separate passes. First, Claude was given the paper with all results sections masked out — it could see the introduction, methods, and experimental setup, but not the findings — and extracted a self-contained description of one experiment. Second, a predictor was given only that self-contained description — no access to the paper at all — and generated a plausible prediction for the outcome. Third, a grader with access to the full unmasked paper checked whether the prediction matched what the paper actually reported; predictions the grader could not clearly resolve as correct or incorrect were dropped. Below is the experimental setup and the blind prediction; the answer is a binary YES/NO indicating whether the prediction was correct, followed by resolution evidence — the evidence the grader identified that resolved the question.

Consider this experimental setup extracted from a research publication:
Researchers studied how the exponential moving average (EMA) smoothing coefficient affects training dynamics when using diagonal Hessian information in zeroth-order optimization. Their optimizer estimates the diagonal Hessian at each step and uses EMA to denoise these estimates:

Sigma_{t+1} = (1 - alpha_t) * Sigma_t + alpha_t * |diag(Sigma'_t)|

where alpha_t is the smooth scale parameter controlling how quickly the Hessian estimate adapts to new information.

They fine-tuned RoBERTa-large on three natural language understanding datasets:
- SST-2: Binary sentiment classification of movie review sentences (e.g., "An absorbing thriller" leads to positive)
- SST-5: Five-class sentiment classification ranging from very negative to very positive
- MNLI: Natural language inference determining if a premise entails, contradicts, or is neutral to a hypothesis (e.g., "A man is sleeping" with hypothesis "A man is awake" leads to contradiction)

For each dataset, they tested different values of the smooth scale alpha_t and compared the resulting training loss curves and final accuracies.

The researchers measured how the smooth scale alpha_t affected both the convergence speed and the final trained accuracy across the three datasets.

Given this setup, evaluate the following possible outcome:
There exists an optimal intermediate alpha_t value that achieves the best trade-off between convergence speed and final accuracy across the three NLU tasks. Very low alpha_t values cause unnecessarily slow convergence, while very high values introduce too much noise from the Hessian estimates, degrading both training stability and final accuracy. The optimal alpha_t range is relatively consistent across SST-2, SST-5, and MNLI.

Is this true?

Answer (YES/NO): NO